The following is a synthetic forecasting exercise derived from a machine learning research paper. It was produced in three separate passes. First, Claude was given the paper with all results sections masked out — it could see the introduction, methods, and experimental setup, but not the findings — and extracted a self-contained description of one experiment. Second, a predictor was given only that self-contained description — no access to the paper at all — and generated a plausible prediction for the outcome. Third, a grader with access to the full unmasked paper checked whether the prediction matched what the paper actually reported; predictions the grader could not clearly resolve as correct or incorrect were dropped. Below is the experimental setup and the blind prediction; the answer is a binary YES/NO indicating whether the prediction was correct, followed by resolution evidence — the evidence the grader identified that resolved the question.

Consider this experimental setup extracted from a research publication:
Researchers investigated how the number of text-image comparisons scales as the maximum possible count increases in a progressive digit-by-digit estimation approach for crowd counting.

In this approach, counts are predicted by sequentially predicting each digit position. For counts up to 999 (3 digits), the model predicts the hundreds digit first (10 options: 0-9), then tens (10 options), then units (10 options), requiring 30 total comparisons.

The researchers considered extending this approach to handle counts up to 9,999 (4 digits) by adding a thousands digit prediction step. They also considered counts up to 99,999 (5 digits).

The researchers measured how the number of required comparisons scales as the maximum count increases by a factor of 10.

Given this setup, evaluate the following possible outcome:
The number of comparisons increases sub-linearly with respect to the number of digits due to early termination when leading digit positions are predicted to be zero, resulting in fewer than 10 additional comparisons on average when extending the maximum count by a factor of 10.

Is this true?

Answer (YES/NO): NO